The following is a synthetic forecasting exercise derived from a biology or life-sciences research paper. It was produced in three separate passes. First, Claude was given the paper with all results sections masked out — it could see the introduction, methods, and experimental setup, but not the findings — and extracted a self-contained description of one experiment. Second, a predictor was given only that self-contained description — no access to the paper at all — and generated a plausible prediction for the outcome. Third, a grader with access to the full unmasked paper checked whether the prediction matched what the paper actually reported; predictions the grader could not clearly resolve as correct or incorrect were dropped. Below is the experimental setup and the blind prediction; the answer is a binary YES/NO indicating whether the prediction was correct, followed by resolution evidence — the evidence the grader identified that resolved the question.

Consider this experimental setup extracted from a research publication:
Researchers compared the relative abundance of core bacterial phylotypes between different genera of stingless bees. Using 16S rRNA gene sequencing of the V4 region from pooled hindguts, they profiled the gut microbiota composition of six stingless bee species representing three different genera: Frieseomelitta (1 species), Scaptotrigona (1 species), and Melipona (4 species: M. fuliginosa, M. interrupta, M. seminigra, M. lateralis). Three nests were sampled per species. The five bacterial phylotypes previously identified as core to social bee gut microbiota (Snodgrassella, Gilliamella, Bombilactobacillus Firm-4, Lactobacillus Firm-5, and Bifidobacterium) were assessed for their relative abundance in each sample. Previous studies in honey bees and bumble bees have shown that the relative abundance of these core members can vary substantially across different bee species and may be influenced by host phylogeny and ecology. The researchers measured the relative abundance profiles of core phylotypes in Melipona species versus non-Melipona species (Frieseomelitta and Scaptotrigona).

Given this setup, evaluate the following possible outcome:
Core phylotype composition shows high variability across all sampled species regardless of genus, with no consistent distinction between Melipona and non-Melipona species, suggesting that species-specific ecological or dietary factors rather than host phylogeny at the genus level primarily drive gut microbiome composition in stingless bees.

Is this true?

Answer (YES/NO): NO